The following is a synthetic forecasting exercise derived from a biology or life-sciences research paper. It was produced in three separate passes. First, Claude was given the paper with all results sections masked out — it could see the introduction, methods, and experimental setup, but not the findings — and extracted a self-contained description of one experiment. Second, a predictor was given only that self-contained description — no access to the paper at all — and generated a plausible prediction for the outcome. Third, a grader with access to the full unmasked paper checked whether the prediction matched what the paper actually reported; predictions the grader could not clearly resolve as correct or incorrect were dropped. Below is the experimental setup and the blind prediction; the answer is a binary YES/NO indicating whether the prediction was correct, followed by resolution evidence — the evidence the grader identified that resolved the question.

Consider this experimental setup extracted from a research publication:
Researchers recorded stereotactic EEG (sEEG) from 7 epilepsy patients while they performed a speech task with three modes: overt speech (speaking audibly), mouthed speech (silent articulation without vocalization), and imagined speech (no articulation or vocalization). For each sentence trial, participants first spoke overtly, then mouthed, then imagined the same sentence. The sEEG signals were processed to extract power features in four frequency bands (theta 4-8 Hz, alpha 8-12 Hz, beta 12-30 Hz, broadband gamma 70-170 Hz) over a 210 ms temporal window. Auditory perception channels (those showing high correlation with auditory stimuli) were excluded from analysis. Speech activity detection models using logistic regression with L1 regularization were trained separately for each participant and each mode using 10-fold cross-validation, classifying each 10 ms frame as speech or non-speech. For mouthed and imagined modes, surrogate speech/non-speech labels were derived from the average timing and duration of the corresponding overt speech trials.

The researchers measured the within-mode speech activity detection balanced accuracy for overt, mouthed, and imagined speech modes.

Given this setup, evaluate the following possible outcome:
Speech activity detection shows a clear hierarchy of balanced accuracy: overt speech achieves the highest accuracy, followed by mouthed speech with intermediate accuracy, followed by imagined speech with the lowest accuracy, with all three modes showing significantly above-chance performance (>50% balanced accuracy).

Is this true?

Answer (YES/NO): NO